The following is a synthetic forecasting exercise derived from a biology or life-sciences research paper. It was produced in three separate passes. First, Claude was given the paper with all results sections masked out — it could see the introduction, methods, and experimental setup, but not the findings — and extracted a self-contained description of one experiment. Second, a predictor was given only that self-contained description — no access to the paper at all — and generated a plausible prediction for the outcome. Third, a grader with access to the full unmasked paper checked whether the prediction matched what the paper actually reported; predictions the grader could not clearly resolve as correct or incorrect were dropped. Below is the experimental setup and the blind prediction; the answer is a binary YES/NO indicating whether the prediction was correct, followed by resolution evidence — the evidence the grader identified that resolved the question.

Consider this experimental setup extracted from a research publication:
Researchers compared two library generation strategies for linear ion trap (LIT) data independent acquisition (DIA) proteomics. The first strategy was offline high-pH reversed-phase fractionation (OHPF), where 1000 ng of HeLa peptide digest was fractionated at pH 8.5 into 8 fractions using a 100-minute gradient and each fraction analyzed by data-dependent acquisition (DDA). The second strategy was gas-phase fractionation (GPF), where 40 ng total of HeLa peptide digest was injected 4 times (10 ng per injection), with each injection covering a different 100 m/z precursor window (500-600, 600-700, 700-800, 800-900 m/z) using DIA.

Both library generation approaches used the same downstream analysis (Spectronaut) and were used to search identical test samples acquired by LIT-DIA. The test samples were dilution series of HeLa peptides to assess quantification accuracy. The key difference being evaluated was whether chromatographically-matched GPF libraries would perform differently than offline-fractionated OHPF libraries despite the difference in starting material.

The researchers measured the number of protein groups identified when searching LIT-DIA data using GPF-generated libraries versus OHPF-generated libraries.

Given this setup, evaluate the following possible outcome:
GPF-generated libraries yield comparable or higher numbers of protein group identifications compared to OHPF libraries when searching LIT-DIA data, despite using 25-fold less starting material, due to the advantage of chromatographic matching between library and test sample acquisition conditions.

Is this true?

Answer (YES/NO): NO